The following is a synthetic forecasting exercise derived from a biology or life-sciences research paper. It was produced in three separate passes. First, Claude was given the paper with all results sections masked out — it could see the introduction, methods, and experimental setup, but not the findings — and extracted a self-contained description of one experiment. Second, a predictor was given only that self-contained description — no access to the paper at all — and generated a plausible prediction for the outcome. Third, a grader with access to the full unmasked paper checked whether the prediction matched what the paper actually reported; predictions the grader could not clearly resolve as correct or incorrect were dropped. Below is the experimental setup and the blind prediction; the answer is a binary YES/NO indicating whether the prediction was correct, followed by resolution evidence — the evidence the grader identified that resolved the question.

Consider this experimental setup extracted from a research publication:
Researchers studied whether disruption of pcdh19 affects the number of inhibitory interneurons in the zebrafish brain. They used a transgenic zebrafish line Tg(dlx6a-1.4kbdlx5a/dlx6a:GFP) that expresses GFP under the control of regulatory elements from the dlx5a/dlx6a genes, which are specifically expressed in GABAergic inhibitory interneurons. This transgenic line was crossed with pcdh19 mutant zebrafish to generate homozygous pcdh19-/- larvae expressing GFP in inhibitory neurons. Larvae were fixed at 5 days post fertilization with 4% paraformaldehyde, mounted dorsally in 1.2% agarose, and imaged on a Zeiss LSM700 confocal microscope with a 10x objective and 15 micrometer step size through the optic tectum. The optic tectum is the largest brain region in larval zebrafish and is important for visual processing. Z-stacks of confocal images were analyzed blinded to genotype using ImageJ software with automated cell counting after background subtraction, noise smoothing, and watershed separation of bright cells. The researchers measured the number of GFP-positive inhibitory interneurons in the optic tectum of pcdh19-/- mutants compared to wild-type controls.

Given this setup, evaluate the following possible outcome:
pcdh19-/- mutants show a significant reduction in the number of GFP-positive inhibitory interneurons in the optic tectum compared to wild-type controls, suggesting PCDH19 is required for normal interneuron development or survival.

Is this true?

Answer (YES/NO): NO